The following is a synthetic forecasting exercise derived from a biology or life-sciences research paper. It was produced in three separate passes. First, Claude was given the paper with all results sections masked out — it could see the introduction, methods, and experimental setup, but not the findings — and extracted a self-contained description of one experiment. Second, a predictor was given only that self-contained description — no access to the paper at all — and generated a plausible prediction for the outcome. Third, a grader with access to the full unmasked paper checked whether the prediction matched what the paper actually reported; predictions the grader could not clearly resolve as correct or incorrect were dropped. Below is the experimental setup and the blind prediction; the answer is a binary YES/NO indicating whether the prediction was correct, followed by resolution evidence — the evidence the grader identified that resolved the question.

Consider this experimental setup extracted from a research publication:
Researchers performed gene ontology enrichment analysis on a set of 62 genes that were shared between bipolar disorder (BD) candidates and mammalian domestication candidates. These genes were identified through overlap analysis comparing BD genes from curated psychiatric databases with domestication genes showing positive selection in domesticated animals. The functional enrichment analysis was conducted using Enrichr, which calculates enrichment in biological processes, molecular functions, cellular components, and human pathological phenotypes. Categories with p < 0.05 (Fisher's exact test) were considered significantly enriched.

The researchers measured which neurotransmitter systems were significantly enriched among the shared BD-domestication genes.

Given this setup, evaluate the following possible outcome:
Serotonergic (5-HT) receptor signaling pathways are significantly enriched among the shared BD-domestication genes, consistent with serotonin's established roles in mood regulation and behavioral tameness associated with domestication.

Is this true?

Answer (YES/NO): NO